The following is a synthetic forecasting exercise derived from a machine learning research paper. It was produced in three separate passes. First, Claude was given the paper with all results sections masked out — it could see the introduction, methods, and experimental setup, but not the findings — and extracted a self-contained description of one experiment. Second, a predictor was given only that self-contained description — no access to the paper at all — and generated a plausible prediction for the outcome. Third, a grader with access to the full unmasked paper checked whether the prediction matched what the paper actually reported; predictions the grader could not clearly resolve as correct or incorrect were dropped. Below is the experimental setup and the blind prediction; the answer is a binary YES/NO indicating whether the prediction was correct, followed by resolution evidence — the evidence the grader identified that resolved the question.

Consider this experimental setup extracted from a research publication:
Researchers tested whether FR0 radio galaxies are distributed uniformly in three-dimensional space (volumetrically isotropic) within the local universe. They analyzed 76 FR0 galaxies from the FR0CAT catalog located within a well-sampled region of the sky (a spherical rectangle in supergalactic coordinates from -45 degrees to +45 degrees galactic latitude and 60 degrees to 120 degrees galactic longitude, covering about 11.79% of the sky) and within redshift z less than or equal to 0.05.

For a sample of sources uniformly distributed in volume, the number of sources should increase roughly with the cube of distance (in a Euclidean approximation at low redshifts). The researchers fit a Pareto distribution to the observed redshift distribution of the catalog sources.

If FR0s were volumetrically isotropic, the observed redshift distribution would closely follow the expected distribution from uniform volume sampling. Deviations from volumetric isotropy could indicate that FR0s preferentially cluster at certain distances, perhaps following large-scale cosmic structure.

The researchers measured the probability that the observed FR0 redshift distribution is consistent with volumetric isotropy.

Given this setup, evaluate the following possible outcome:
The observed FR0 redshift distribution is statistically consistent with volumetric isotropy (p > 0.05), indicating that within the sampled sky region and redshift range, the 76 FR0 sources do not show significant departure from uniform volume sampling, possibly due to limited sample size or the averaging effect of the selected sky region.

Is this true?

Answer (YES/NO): YES